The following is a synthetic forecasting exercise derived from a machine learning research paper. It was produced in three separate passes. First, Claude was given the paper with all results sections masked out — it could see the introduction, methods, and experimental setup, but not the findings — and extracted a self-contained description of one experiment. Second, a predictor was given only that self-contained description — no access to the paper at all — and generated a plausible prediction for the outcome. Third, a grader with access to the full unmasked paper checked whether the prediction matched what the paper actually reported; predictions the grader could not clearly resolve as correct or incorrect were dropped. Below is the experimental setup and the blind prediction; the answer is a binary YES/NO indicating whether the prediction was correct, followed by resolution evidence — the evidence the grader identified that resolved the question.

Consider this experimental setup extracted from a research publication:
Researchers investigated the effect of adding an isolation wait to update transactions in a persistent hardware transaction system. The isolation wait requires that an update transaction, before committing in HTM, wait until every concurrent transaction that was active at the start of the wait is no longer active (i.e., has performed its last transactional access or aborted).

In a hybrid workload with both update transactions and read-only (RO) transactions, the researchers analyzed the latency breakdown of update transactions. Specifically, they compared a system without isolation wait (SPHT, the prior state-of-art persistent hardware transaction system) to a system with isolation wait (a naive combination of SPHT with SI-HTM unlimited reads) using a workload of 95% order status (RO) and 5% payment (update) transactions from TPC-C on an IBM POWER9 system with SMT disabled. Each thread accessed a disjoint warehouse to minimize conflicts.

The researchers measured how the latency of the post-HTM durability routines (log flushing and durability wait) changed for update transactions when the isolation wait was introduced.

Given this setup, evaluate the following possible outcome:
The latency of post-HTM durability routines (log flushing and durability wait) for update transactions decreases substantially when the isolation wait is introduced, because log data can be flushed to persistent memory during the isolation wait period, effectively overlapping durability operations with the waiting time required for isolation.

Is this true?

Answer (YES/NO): NO